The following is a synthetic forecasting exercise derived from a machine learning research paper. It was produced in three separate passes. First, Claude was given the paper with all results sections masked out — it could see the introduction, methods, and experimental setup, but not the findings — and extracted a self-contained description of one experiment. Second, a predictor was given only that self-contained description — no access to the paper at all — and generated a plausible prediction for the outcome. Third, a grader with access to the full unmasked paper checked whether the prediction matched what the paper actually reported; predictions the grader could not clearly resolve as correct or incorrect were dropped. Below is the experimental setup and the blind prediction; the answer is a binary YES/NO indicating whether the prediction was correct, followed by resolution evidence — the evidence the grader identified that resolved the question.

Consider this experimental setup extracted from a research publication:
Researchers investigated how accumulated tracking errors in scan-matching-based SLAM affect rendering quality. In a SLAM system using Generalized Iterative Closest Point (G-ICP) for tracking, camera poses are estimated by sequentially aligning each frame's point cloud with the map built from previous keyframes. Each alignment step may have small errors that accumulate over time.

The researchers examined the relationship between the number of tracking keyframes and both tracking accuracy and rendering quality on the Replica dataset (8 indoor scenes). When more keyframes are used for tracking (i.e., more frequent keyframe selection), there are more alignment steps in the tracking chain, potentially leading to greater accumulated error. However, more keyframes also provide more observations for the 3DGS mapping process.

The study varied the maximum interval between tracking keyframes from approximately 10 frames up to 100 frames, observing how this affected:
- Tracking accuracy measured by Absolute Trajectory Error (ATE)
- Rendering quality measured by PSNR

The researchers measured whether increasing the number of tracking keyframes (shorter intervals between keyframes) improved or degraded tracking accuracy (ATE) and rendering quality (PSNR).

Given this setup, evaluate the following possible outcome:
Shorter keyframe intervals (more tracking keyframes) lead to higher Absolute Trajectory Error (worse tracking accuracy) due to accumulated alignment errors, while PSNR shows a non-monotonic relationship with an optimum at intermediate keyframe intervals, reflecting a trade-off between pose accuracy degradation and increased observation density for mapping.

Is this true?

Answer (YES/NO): NO